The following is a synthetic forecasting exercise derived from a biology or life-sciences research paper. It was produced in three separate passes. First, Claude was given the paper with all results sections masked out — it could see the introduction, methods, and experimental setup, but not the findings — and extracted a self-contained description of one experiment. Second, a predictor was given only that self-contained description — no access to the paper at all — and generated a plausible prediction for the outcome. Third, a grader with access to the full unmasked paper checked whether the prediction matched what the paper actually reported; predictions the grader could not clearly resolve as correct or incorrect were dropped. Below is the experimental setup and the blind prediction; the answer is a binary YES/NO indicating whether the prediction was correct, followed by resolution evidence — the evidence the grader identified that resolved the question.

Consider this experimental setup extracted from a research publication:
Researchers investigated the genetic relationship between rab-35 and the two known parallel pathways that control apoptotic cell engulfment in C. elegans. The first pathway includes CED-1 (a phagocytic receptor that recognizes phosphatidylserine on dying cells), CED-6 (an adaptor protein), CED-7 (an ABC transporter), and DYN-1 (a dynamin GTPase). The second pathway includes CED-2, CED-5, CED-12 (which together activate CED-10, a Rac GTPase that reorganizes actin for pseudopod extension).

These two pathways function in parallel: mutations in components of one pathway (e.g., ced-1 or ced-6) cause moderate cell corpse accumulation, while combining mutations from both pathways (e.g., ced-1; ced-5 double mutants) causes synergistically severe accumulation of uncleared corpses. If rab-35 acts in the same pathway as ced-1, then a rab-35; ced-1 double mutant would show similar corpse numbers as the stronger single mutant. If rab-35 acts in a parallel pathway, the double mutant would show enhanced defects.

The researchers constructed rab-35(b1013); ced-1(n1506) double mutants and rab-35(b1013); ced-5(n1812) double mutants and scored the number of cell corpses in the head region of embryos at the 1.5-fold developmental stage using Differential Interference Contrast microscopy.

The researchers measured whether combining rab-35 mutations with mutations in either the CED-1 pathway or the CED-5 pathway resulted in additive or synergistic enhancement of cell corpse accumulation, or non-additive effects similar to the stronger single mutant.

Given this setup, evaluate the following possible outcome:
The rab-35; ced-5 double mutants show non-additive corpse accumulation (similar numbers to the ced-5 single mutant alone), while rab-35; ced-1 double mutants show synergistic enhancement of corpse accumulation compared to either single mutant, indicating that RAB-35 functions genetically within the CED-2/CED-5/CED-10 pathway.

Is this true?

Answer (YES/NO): NO